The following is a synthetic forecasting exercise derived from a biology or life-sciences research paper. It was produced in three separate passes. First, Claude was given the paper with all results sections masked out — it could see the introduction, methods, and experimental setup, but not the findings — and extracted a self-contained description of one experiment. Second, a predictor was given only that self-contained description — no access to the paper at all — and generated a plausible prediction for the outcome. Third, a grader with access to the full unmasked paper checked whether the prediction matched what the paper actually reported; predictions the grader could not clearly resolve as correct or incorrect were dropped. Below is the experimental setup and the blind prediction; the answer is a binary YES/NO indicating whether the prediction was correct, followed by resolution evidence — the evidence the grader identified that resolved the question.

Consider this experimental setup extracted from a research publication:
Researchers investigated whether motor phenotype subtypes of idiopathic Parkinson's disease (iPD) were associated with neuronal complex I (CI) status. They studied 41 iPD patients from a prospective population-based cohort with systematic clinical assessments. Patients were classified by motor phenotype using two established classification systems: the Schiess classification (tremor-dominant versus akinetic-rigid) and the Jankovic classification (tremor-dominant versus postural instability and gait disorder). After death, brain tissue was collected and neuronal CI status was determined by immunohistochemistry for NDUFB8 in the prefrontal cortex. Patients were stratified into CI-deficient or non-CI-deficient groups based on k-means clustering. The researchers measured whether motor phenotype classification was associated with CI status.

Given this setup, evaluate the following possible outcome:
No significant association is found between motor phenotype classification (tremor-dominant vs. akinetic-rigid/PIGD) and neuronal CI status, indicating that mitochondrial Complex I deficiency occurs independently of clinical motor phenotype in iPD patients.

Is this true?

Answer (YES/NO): NO